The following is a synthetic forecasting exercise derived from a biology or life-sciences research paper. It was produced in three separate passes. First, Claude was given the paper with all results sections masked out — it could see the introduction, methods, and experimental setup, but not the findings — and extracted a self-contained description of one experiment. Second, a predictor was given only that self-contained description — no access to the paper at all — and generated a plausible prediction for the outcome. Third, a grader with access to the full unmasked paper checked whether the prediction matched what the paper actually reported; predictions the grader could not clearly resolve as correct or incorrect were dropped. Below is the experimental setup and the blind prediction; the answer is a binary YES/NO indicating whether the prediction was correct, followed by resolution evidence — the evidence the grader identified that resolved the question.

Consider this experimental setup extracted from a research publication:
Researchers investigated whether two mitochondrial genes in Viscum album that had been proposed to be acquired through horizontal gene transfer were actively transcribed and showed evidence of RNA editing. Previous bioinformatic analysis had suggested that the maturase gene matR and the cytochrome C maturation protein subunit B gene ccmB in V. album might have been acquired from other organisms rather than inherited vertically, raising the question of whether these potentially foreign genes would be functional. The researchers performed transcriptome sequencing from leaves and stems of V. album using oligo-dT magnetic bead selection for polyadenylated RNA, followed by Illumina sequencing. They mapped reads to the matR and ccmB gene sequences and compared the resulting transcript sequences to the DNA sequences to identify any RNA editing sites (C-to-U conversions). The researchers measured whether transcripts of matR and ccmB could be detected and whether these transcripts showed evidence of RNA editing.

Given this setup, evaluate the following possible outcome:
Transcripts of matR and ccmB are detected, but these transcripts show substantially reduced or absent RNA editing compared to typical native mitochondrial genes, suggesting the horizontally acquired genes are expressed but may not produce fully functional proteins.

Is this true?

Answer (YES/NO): NO